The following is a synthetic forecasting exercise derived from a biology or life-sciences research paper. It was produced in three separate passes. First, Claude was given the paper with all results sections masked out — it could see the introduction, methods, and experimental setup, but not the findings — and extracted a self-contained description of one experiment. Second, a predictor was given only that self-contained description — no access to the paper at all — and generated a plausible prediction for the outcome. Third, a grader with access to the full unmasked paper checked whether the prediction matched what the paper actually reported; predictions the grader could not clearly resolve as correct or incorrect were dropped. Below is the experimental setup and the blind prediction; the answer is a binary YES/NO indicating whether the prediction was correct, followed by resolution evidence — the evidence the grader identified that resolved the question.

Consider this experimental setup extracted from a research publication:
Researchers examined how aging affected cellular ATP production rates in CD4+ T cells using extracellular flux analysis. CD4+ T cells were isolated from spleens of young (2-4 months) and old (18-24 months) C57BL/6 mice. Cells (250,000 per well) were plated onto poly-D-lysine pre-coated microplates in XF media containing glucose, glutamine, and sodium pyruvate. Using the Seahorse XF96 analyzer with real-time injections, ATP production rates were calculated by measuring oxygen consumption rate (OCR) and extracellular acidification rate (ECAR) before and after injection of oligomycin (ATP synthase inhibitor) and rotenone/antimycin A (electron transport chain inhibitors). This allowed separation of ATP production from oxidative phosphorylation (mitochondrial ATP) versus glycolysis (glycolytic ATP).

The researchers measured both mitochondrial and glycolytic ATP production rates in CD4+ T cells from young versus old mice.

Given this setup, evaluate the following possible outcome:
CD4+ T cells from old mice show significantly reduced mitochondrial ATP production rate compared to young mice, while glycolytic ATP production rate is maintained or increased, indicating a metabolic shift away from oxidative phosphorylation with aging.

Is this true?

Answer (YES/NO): NO